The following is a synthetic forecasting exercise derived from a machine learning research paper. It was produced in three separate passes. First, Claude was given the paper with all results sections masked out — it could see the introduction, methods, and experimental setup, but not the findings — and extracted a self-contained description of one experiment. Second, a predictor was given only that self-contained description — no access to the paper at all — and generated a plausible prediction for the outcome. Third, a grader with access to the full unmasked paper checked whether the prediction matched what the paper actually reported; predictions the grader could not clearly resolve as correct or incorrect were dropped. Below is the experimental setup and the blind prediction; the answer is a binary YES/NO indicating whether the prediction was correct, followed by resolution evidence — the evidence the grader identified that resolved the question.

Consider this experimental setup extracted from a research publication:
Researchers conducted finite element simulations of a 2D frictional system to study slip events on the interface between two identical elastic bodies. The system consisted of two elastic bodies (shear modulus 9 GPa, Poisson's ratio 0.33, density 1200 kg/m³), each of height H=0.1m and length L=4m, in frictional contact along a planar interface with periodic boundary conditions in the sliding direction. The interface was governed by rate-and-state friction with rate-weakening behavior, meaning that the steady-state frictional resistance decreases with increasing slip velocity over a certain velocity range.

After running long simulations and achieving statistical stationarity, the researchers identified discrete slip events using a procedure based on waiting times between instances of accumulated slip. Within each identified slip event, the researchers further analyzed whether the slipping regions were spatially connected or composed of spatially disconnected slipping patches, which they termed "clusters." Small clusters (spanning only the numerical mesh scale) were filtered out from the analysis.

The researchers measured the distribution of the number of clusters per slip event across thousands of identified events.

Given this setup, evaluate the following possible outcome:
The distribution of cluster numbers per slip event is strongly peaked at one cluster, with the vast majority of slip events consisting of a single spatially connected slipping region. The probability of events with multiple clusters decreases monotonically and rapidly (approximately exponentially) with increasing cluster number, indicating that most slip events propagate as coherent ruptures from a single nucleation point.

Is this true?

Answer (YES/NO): YES